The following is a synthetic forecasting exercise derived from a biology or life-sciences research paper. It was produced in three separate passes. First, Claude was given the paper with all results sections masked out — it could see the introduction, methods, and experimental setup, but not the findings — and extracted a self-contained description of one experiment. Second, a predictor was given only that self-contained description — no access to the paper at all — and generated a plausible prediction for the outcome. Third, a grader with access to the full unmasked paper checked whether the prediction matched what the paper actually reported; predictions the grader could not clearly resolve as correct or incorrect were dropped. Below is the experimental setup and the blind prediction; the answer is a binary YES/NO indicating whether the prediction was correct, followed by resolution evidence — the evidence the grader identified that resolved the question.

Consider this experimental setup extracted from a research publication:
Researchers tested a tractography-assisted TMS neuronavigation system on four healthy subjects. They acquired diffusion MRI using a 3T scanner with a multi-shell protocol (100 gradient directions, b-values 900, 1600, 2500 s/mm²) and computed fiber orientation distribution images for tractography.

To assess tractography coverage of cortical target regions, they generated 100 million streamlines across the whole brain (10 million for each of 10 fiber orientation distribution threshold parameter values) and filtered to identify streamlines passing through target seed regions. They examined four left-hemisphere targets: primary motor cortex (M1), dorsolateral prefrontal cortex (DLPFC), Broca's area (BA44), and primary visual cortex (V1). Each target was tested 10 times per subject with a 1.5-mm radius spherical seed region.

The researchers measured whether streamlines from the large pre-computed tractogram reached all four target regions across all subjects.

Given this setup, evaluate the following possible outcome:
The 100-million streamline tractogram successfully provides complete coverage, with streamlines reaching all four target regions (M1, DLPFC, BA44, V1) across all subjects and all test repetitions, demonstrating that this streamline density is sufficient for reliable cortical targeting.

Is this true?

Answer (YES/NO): NO